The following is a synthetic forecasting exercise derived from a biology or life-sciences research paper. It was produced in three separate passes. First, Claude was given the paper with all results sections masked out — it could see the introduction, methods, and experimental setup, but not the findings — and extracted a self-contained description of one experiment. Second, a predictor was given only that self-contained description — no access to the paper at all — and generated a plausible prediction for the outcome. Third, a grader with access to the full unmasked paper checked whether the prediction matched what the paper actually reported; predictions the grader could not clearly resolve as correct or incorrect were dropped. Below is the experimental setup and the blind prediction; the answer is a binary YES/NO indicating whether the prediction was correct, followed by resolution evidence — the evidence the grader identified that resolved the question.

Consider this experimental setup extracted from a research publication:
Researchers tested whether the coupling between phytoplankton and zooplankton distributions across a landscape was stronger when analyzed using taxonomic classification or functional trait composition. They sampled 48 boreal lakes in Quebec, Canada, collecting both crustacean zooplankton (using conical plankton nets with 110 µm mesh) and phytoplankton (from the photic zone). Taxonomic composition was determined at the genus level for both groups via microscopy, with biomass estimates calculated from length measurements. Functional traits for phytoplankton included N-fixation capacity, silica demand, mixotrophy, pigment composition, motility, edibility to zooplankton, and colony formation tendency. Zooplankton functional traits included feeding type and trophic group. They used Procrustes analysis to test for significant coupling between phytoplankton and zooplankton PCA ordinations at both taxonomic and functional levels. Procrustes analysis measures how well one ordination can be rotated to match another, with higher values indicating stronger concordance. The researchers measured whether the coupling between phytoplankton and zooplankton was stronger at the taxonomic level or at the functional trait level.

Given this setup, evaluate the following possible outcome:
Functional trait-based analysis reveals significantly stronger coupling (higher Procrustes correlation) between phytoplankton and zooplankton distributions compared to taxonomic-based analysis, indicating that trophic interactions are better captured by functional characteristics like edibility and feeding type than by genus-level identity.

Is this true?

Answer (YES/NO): NO